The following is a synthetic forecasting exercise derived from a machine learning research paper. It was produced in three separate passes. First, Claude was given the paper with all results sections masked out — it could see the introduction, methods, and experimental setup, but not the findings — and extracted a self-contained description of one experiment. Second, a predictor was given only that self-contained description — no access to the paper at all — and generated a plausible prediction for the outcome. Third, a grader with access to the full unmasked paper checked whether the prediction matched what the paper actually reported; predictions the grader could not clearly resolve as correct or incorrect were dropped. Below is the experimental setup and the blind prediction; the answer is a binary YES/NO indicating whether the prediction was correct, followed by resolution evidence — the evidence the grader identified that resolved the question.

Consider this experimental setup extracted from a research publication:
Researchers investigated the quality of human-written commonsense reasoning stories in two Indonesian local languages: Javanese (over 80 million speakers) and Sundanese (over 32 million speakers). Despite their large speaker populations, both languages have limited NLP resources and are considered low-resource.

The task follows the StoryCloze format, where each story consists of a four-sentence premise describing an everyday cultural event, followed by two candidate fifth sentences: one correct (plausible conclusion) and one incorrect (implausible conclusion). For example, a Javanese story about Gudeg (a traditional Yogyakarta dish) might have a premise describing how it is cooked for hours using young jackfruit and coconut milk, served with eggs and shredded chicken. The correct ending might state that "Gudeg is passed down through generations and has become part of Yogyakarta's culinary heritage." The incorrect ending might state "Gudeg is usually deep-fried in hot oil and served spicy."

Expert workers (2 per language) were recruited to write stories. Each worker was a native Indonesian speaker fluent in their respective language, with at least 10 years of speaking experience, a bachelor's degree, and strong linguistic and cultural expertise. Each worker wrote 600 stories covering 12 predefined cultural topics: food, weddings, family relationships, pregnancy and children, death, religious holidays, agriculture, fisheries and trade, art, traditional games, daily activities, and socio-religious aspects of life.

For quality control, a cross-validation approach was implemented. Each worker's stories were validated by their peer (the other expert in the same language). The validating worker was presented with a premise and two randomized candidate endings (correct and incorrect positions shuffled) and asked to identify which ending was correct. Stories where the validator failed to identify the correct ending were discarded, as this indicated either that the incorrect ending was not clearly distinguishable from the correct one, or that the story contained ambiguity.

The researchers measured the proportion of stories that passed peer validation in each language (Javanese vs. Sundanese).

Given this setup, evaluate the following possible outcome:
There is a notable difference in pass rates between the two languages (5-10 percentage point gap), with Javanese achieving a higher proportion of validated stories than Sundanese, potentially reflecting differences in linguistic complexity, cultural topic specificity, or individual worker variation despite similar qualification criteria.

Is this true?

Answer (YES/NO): NO